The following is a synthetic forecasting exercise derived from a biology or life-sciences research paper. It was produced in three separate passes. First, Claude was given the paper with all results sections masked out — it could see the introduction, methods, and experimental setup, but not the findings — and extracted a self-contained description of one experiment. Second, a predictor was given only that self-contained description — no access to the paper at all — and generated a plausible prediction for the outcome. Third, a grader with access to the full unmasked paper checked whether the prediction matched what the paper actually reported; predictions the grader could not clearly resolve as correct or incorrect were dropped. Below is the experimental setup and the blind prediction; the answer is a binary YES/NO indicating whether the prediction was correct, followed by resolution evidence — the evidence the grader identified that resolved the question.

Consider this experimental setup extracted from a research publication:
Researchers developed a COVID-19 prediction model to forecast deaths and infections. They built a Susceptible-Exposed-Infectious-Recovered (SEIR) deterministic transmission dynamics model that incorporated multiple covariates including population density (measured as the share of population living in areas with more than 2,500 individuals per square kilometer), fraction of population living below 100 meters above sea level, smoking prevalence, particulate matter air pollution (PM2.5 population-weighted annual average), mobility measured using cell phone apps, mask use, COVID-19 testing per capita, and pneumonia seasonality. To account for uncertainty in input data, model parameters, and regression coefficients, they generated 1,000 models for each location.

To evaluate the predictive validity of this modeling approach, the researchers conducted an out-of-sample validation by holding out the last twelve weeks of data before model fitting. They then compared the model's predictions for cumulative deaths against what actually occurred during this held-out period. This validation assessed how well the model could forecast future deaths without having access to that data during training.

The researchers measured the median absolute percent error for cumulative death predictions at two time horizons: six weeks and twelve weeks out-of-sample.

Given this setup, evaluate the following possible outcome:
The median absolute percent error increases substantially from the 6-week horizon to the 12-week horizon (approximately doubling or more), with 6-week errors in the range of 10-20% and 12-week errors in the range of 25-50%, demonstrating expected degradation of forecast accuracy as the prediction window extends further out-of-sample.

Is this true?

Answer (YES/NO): NO